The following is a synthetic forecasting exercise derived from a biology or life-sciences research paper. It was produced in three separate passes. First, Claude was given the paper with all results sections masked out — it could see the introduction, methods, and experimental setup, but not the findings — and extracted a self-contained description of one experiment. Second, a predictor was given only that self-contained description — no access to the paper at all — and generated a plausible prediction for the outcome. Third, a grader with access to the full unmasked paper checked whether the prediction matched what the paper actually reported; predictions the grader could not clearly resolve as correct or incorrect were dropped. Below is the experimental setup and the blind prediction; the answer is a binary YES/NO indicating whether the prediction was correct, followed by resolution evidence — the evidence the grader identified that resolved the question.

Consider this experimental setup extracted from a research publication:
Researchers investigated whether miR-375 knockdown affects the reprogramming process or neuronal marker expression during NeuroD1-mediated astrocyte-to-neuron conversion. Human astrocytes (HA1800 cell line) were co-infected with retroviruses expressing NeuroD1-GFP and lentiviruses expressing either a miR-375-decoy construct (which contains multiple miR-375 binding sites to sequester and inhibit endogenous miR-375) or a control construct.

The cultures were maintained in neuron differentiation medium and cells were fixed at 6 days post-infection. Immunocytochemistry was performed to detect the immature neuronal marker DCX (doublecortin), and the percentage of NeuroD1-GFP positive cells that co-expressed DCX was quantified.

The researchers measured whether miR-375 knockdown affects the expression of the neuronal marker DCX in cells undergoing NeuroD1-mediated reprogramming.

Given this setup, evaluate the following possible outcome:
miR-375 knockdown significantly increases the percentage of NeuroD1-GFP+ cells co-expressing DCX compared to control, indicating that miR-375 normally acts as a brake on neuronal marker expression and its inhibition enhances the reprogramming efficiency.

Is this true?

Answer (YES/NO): NO